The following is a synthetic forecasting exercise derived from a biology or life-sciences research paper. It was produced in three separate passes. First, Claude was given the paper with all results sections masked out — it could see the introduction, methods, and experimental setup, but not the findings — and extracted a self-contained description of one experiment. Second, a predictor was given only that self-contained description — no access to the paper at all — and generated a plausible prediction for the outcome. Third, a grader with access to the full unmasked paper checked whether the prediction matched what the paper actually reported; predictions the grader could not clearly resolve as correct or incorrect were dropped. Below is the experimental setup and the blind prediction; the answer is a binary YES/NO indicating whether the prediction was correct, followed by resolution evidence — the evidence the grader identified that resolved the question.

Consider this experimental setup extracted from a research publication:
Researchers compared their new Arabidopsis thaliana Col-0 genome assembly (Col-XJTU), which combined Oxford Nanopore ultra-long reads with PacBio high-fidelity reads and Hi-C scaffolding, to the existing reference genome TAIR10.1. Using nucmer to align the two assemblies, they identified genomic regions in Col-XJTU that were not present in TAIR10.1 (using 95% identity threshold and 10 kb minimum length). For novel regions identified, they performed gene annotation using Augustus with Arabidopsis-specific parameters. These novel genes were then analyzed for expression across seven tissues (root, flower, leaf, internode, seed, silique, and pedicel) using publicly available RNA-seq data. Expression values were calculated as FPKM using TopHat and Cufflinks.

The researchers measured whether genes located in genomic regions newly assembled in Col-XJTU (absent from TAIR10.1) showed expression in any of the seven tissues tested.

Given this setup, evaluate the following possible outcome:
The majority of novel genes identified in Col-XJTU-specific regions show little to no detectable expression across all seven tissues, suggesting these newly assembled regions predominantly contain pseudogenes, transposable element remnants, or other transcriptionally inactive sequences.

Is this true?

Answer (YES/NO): NO